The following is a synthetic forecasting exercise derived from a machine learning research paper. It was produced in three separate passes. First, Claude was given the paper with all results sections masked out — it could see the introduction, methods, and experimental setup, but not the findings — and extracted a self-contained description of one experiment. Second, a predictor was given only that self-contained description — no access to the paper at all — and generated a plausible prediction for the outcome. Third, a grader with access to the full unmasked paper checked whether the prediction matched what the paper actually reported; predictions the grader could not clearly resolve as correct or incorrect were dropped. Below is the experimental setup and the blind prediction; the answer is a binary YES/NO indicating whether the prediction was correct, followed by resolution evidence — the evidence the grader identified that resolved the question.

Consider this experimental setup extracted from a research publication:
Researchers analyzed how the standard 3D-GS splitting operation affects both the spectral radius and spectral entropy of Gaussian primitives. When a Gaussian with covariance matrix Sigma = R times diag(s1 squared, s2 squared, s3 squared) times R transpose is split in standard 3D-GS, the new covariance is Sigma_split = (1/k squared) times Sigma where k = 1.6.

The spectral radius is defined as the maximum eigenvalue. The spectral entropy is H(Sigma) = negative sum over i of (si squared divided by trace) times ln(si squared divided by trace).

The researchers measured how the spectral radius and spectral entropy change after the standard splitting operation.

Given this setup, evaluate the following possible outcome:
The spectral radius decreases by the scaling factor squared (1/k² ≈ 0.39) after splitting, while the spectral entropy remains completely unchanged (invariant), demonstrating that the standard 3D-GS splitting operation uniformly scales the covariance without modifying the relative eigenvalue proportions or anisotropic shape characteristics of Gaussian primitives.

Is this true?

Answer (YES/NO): YES